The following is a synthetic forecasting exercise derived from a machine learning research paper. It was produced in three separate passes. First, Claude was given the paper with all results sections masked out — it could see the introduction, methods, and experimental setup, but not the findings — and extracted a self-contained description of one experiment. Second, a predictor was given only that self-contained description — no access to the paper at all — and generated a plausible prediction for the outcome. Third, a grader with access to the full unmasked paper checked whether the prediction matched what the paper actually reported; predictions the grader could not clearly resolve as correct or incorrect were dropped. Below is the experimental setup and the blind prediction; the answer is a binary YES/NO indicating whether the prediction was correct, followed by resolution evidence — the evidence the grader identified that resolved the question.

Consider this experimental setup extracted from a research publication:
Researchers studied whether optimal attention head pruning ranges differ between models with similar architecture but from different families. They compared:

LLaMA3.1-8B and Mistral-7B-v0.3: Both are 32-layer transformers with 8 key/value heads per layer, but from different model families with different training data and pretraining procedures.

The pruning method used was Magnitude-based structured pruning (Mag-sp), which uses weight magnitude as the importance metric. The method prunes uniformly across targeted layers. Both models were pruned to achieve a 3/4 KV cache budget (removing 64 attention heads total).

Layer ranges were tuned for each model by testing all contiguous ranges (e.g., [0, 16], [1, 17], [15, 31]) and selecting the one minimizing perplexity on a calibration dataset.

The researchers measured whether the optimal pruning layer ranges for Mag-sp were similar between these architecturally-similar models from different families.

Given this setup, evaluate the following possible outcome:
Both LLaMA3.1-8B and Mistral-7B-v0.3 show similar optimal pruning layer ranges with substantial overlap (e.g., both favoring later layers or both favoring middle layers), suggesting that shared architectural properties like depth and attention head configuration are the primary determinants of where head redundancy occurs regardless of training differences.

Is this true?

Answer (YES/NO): YES